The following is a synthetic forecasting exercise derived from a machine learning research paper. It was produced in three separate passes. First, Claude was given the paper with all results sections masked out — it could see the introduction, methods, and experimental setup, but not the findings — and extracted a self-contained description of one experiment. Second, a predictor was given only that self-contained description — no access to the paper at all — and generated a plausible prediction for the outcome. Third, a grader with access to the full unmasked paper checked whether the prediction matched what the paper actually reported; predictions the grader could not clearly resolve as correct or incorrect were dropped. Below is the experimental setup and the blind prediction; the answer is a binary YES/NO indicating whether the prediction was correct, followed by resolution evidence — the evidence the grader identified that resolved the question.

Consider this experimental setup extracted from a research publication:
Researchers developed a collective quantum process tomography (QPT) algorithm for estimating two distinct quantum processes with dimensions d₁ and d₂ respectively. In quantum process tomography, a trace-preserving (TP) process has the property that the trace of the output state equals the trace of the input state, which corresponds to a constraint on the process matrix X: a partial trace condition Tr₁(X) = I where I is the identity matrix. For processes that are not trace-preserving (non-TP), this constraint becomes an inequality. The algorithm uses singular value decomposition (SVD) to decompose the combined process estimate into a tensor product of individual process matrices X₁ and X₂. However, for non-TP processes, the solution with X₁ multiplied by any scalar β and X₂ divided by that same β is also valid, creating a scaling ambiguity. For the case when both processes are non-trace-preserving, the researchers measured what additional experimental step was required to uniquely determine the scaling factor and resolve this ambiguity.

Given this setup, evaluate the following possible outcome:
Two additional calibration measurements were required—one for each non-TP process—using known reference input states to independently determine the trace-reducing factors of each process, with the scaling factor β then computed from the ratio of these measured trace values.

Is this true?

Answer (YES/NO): NO